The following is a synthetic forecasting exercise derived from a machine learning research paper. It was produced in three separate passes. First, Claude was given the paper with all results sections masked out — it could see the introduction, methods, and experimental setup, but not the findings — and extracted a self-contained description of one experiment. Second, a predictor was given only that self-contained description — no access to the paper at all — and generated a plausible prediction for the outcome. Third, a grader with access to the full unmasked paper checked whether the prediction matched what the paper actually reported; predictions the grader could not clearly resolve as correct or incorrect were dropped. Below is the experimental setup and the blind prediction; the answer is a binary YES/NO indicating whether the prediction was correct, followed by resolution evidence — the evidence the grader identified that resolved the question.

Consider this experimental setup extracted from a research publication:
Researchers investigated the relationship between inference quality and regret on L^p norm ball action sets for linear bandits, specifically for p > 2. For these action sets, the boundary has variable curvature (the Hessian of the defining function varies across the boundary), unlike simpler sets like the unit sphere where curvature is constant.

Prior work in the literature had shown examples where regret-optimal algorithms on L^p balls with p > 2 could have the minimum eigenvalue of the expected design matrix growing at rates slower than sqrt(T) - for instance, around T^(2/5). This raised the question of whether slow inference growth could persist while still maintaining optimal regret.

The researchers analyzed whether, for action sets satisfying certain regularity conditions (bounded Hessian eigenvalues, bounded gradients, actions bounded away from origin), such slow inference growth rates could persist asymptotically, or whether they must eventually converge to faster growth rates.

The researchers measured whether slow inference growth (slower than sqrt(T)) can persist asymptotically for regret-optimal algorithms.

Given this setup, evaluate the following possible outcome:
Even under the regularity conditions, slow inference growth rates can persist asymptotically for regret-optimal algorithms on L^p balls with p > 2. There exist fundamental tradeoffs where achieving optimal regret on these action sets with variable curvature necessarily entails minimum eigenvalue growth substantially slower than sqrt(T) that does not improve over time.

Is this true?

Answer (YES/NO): NO